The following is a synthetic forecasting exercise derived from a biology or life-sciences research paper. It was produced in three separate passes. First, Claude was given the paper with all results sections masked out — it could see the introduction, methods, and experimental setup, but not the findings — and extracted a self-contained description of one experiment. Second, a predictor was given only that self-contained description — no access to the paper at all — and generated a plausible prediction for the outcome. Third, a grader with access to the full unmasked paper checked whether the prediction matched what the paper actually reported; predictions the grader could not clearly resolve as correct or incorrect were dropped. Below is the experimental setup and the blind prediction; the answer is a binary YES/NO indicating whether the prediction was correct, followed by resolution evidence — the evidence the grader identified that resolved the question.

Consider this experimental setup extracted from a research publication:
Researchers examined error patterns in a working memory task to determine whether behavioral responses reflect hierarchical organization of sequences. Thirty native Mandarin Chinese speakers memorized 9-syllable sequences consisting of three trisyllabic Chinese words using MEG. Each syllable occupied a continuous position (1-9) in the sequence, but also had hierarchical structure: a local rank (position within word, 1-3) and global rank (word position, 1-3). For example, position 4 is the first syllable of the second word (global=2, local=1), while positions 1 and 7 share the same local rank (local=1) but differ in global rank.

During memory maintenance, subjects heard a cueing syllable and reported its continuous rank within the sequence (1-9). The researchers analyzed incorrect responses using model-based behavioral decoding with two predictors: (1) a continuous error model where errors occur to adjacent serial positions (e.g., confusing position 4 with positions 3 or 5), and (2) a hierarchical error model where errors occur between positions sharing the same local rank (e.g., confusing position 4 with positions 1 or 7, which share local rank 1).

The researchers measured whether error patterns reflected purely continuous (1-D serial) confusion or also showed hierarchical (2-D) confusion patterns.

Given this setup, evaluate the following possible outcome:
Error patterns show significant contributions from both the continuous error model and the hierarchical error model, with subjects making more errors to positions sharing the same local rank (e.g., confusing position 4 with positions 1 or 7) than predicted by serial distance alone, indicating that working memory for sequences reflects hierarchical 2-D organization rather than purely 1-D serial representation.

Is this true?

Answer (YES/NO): YES